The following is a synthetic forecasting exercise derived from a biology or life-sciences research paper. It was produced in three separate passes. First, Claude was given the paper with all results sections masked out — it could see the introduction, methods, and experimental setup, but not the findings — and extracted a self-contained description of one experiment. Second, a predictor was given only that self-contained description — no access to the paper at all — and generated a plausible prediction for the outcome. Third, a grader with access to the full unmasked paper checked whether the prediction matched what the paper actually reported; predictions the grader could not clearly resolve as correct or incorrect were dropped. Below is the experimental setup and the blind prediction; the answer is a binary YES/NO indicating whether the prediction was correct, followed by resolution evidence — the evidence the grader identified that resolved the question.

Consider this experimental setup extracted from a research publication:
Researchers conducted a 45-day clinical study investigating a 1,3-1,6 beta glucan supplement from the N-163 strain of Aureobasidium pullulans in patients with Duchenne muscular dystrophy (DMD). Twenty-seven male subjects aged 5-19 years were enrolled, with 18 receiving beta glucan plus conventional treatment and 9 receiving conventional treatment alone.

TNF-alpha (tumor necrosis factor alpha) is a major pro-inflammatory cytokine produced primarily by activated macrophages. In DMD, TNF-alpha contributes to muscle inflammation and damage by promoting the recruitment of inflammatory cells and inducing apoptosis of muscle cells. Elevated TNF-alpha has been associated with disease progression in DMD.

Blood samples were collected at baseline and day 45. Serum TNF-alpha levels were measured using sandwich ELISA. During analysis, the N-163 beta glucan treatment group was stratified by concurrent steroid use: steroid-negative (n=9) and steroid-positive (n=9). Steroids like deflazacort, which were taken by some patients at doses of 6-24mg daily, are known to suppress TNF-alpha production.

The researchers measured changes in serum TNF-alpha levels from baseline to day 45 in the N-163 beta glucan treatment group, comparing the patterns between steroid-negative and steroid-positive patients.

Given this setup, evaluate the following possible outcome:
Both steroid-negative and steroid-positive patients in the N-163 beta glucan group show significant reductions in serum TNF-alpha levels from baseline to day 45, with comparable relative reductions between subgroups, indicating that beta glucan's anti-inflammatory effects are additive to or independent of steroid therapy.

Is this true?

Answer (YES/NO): NO